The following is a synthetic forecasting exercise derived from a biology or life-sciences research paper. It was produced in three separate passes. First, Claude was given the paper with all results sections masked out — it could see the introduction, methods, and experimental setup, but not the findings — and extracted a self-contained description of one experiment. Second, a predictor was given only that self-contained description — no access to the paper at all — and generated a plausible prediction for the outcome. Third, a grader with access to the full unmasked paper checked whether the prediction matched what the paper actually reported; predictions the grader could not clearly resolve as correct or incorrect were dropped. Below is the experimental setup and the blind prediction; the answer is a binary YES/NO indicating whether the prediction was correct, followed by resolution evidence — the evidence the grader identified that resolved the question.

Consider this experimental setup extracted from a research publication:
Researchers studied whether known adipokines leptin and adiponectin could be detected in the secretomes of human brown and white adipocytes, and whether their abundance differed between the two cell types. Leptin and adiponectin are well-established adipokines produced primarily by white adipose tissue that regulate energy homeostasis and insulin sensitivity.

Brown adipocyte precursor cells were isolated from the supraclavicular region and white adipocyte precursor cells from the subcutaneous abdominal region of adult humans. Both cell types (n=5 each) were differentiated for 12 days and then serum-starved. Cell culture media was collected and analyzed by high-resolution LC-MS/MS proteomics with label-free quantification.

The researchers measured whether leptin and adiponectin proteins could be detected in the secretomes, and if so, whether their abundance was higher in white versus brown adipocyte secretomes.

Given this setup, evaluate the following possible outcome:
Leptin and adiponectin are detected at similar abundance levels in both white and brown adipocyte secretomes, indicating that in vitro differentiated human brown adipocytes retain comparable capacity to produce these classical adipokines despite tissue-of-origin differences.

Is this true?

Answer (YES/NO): NO